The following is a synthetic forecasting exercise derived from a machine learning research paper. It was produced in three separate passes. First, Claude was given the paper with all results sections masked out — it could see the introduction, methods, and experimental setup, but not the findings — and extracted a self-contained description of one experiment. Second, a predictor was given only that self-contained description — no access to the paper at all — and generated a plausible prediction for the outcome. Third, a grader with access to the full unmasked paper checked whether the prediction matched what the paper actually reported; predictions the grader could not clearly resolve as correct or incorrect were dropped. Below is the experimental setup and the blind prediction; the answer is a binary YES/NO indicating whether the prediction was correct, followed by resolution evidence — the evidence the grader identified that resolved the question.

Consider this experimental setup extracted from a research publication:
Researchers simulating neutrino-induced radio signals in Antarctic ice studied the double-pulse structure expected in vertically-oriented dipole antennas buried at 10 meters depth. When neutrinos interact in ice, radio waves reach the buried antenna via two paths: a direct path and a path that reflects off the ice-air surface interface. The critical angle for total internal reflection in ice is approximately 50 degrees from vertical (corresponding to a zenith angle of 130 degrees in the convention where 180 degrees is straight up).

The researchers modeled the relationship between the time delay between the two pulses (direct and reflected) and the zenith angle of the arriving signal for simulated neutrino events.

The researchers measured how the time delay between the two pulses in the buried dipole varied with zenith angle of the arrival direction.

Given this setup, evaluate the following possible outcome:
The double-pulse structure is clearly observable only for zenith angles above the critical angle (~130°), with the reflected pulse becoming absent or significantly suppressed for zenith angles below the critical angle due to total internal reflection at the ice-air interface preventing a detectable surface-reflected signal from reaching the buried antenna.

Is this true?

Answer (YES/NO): NO